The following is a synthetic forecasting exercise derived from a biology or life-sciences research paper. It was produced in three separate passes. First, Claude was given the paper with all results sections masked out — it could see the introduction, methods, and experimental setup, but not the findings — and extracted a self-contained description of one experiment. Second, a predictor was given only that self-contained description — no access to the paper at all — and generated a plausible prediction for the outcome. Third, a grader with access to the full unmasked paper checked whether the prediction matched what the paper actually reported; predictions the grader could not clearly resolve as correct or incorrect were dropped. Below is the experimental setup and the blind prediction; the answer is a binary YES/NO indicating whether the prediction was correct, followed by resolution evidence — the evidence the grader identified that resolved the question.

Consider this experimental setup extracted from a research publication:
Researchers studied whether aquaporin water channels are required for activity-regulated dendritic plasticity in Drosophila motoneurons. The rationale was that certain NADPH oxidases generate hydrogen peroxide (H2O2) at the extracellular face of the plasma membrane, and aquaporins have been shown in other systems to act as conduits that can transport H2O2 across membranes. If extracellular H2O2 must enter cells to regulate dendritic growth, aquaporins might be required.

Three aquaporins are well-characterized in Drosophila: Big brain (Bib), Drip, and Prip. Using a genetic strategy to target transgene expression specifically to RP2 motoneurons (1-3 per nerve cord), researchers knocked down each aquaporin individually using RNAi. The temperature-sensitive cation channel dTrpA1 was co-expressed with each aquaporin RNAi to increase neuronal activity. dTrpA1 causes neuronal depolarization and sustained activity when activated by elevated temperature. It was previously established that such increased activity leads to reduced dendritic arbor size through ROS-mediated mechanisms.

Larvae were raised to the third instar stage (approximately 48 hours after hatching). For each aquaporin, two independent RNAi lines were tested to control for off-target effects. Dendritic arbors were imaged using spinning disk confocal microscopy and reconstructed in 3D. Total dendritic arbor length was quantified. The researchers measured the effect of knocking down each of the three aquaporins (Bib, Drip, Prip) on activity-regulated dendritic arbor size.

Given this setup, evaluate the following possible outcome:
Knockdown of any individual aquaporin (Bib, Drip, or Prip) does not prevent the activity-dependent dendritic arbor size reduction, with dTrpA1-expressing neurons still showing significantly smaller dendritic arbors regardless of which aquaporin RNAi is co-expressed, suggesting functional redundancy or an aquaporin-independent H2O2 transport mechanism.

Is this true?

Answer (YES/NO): NO